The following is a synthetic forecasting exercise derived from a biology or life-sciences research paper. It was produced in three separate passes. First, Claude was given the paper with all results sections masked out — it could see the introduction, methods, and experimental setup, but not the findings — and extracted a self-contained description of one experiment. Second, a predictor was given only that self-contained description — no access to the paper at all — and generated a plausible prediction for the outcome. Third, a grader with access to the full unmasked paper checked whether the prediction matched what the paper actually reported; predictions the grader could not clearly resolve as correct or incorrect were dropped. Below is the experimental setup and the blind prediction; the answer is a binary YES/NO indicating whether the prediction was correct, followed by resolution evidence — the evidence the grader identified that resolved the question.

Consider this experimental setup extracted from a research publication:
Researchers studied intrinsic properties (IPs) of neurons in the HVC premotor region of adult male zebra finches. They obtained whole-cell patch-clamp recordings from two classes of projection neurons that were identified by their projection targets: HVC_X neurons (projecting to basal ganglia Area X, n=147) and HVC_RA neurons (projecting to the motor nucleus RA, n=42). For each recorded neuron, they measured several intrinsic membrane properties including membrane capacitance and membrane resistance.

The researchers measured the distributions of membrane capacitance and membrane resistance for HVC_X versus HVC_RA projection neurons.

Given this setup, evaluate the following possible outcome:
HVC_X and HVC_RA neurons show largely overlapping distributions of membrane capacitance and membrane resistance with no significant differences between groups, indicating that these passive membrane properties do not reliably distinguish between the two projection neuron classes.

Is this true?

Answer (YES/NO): NO